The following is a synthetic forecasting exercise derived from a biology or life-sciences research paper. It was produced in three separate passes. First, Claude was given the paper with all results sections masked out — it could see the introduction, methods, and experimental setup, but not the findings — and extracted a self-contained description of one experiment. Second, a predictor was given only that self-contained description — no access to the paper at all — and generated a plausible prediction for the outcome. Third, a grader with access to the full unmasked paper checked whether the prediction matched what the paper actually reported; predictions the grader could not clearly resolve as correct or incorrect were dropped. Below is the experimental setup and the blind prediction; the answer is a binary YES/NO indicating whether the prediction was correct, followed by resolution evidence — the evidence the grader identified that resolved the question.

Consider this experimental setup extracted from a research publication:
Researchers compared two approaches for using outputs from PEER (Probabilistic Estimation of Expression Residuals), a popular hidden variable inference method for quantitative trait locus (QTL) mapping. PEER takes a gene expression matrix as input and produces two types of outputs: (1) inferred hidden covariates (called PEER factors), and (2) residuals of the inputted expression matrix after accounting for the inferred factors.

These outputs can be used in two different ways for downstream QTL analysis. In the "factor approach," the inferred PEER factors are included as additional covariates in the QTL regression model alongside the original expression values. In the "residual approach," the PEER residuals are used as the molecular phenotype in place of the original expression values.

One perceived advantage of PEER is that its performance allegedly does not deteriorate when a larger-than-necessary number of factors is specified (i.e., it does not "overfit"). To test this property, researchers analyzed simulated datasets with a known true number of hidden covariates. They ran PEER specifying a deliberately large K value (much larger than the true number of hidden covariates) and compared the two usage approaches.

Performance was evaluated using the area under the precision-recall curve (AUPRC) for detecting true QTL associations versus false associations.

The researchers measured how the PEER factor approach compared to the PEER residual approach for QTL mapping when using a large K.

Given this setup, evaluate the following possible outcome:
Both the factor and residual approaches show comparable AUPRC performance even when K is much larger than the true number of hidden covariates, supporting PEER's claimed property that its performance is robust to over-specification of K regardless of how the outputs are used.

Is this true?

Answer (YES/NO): NO